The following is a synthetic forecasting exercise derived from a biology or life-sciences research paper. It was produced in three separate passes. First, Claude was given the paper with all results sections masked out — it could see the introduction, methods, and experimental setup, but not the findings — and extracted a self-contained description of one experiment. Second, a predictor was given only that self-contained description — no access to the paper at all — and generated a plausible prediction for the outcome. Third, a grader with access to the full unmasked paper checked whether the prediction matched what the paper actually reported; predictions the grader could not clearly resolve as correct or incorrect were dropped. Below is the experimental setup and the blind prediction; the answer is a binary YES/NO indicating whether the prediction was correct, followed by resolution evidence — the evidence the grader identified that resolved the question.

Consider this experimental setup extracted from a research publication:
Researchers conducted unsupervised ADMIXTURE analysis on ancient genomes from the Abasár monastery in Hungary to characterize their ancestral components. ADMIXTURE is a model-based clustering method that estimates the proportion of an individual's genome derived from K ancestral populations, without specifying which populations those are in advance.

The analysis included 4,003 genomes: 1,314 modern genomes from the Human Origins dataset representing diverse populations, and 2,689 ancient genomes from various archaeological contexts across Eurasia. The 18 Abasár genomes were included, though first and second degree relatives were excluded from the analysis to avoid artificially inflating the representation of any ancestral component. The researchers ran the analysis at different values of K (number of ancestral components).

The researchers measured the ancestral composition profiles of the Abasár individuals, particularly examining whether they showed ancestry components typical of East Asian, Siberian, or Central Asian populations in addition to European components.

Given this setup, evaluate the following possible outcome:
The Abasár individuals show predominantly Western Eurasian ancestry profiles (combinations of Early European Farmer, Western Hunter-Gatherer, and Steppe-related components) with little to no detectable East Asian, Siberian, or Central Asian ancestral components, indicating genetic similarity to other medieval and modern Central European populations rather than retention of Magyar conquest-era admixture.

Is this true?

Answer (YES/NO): NO